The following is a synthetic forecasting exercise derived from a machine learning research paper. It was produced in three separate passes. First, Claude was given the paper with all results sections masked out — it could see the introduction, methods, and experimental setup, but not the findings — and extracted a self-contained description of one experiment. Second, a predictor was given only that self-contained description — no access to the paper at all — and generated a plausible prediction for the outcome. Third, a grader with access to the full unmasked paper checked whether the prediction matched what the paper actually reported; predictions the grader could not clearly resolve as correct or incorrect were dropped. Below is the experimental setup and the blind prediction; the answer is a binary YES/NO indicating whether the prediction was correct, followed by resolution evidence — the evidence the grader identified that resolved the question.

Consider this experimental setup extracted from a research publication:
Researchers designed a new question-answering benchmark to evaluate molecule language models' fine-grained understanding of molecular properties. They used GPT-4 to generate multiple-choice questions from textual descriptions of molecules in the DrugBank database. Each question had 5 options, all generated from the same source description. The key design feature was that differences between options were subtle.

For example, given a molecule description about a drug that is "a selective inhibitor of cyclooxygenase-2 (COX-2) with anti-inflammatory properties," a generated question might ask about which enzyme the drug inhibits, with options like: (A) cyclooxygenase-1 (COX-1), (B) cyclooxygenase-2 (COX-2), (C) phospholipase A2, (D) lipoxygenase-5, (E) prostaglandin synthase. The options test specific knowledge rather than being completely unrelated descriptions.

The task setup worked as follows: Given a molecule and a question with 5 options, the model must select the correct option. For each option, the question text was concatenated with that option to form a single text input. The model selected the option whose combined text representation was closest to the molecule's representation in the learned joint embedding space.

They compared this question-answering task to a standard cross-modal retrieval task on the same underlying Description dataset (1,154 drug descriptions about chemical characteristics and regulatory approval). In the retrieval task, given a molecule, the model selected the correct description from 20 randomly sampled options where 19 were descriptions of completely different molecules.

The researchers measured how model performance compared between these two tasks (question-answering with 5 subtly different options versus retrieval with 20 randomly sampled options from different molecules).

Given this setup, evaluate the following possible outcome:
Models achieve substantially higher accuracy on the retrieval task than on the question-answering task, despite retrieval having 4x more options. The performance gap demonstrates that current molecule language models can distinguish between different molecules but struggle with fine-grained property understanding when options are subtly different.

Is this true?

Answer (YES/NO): YES